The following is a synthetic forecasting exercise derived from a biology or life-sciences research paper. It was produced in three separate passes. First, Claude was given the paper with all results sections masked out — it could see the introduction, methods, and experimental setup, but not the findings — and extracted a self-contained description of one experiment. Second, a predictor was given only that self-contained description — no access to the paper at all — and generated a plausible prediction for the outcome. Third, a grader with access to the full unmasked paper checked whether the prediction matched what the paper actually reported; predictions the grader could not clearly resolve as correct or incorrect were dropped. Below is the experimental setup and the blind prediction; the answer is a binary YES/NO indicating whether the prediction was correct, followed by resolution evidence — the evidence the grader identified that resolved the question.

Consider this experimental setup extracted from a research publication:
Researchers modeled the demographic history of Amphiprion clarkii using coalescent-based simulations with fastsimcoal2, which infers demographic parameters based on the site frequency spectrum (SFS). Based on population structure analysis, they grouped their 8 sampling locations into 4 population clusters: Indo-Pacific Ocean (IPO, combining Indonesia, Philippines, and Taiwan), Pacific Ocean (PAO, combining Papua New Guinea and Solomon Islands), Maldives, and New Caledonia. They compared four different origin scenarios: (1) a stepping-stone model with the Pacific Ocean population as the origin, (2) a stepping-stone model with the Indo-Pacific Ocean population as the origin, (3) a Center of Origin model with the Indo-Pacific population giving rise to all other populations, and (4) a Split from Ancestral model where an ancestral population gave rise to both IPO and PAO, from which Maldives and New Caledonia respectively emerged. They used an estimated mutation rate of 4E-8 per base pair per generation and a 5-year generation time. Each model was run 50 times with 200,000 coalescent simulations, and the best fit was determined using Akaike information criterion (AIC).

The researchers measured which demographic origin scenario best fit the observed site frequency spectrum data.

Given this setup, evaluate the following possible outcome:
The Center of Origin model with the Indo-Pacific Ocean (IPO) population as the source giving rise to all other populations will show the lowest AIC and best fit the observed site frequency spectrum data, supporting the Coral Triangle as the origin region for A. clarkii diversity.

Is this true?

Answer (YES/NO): NO